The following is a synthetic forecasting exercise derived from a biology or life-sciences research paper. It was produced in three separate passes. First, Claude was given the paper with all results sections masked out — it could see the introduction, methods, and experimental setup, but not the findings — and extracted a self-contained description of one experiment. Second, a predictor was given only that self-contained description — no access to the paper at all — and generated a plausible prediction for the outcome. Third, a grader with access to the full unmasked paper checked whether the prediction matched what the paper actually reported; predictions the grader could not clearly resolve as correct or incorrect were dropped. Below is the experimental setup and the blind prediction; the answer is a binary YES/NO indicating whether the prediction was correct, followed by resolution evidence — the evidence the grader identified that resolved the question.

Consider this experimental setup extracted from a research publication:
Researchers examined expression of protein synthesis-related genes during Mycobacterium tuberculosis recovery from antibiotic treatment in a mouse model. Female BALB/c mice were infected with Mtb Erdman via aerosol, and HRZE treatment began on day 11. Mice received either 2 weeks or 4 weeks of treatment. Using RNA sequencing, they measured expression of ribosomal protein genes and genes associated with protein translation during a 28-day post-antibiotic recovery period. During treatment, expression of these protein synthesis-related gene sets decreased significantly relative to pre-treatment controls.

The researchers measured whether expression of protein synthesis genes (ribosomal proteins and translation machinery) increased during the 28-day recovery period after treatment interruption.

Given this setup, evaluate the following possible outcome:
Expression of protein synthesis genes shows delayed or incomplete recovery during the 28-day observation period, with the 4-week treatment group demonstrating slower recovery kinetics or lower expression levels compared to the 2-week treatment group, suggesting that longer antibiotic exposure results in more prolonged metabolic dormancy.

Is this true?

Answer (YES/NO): NO